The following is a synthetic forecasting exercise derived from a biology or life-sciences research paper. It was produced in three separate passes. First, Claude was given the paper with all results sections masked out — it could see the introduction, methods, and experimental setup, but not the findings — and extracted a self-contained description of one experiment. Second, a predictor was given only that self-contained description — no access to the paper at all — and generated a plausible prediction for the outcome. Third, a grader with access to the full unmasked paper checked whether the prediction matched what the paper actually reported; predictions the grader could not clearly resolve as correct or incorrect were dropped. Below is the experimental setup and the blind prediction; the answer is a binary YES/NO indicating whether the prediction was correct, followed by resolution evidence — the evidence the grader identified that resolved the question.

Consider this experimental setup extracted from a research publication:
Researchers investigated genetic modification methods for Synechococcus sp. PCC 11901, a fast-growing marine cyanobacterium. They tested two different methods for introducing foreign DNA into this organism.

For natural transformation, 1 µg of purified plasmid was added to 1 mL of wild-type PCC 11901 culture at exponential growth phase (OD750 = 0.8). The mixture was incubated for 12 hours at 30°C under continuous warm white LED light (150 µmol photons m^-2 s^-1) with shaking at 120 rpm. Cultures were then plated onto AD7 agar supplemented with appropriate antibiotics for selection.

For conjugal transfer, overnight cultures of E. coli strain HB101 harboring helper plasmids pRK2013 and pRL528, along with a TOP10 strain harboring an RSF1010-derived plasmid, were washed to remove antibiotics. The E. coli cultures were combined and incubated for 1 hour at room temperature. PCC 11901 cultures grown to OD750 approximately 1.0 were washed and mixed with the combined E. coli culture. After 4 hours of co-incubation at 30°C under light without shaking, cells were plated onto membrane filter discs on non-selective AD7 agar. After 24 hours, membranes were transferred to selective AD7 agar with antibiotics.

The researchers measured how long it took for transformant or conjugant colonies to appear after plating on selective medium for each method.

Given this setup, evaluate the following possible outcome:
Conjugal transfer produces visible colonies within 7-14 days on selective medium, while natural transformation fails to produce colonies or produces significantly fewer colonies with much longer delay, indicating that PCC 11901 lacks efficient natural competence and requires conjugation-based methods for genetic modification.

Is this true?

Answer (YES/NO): NO